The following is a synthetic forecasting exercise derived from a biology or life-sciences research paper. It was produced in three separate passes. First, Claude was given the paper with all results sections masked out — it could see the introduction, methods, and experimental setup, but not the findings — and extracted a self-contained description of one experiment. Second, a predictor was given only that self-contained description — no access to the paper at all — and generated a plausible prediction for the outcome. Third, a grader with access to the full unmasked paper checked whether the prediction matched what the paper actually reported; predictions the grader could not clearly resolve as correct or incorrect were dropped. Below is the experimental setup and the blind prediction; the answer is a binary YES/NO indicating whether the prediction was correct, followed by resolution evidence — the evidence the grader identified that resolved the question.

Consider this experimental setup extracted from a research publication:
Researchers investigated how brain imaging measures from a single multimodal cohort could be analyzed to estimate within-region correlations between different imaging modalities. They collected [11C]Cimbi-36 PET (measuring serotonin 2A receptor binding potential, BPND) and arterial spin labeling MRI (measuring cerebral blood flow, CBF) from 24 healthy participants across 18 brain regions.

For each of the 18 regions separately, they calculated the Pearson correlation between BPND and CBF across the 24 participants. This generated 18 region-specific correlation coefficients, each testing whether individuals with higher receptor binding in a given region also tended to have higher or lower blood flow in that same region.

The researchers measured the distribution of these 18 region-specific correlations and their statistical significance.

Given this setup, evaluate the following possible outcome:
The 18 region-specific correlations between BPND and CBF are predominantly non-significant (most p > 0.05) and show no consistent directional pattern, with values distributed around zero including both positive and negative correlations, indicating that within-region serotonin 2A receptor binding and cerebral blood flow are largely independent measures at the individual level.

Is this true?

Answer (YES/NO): NO